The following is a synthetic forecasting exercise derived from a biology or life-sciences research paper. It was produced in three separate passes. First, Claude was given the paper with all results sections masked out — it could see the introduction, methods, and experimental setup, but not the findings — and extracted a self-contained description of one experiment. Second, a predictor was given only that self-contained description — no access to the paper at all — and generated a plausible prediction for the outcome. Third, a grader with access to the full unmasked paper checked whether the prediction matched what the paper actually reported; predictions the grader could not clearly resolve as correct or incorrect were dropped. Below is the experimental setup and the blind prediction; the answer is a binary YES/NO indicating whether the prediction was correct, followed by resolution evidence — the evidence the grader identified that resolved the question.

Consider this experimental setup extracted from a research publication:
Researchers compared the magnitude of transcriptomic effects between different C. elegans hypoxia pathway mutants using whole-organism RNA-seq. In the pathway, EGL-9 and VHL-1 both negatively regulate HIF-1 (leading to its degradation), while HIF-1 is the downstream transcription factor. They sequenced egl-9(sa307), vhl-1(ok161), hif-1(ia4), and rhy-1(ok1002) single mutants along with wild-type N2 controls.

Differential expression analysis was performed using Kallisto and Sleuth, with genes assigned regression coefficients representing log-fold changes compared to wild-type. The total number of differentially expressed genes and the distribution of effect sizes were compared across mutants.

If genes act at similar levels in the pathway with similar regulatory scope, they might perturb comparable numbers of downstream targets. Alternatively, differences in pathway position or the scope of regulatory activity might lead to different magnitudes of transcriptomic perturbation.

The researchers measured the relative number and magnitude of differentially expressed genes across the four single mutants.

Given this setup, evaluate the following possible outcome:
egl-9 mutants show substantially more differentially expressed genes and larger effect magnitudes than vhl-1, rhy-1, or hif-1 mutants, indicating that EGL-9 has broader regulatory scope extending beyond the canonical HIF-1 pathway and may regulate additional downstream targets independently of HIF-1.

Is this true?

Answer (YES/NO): NO